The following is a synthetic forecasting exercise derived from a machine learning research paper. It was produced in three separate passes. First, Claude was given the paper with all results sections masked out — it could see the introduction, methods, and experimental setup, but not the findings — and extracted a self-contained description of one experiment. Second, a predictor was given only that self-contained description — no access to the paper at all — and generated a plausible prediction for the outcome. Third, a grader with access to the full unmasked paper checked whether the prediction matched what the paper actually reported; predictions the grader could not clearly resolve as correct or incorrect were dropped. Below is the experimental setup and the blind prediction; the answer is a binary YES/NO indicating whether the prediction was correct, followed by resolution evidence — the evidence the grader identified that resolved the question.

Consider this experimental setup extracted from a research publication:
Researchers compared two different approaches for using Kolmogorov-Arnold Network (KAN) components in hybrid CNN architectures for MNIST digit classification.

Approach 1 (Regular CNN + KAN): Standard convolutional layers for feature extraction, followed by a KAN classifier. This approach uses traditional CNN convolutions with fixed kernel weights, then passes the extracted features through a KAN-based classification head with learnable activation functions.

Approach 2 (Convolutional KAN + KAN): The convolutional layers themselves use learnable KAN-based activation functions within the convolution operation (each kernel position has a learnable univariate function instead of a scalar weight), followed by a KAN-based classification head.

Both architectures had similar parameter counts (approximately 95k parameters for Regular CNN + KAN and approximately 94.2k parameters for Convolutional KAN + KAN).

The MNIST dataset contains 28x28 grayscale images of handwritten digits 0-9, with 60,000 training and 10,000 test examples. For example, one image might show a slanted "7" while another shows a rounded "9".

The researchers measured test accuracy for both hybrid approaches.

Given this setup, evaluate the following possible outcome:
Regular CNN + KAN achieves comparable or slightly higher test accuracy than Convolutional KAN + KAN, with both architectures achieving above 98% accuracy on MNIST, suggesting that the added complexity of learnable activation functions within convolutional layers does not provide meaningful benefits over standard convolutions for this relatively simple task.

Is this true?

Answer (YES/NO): NO